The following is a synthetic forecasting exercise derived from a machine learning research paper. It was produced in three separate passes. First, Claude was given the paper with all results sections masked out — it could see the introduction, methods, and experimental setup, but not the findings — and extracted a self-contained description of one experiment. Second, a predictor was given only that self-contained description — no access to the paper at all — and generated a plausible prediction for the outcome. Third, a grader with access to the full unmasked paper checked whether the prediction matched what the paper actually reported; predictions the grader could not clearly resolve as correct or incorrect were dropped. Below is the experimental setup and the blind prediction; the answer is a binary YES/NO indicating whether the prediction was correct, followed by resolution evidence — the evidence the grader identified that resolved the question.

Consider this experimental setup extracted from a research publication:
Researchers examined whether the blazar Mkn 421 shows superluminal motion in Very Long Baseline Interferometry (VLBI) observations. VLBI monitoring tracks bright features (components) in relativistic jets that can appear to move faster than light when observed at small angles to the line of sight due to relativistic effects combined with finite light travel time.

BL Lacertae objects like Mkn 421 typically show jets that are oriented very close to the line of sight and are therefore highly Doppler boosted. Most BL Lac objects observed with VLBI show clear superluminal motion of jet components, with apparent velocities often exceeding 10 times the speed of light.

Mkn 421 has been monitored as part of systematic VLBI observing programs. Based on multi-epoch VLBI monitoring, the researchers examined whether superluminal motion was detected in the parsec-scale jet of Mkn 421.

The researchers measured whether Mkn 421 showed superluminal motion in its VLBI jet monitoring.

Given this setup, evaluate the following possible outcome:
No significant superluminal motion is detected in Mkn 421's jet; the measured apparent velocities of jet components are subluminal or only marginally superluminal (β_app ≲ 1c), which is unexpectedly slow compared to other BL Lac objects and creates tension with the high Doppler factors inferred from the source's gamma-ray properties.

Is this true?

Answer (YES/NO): NO